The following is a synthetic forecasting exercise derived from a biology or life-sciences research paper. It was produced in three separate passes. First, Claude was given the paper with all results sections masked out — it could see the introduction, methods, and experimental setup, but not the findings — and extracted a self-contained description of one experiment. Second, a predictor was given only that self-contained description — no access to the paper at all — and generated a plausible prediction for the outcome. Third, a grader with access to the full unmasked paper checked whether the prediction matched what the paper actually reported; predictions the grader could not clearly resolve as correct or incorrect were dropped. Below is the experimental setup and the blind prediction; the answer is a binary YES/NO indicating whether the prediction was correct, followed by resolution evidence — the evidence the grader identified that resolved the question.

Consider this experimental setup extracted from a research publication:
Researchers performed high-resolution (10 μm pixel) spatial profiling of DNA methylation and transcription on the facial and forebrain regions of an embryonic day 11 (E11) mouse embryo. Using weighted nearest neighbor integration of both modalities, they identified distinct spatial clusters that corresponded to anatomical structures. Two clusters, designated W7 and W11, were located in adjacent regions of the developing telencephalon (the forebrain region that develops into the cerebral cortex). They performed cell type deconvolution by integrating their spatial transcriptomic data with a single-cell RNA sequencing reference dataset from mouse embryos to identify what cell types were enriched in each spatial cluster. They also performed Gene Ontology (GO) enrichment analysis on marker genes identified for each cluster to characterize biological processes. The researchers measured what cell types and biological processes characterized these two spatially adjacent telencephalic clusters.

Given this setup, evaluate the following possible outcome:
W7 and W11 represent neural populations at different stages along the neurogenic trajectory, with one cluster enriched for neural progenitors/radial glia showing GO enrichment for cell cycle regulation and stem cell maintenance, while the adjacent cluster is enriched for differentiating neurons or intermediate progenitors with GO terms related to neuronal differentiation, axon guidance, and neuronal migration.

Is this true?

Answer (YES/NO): NO